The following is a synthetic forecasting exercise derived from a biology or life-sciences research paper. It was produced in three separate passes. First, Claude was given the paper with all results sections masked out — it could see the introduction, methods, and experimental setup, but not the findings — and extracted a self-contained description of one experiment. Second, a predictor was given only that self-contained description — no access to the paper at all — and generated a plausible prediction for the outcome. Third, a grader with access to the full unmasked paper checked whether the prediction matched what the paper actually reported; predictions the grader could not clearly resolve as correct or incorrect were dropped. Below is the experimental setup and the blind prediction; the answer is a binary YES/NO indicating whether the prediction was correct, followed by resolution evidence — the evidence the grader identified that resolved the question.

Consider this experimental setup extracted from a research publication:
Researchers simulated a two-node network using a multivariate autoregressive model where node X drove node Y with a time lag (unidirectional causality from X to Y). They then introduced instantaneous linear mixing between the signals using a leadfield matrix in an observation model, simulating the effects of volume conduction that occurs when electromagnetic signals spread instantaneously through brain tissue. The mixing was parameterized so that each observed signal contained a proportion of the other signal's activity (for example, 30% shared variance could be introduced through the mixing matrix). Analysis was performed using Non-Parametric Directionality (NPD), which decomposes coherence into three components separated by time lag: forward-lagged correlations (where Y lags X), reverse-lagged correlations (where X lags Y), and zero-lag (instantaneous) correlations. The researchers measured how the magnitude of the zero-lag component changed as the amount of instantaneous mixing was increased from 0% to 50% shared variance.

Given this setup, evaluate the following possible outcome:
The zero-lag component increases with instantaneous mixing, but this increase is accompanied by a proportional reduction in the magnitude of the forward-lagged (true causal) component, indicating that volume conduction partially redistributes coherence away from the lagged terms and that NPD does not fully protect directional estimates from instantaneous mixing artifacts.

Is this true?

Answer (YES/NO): YES